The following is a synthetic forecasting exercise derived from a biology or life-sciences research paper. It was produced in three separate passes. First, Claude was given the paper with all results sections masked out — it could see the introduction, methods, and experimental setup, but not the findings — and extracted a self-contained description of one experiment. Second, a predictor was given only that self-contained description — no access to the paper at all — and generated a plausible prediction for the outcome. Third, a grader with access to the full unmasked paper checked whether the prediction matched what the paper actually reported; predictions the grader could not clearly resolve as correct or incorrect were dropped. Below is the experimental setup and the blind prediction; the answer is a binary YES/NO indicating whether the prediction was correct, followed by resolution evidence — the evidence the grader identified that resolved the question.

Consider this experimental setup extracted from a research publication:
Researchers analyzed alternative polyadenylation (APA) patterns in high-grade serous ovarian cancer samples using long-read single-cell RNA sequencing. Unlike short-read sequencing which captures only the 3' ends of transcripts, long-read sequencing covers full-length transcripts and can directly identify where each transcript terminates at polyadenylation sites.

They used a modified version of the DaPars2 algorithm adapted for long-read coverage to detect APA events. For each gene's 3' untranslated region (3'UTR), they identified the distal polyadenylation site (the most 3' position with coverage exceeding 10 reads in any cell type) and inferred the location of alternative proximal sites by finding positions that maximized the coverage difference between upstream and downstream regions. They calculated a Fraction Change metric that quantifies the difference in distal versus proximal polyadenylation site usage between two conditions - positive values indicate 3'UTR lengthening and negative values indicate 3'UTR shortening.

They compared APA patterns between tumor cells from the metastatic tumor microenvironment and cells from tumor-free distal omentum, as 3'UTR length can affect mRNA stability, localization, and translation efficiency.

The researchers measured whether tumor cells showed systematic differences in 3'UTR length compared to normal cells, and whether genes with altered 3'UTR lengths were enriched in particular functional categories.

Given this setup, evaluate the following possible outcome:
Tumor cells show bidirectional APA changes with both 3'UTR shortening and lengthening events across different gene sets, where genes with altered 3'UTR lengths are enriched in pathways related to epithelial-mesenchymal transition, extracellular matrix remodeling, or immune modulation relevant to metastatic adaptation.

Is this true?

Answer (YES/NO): NO